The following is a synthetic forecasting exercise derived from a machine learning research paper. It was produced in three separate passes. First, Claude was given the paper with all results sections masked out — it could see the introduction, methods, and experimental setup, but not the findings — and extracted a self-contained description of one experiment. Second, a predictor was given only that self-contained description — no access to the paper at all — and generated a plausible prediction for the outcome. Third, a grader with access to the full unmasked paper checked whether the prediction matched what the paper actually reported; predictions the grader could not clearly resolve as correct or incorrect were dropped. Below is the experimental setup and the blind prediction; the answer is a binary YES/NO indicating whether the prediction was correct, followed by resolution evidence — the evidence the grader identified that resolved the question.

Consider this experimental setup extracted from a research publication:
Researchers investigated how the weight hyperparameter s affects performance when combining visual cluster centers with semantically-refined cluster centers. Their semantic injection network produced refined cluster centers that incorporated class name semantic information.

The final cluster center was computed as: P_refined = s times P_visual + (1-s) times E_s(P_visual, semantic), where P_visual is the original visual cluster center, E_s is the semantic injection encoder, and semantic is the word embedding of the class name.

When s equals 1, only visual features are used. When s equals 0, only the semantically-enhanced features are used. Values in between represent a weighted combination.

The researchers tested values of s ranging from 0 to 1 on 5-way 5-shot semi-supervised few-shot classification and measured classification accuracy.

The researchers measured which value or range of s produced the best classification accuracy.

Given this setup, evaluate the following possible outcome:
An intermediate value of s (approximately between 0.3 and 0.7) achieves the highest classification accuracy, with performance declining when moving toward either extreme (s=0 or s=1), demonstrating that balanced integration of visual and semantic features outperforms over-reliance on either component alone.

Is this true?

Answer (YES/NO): NO